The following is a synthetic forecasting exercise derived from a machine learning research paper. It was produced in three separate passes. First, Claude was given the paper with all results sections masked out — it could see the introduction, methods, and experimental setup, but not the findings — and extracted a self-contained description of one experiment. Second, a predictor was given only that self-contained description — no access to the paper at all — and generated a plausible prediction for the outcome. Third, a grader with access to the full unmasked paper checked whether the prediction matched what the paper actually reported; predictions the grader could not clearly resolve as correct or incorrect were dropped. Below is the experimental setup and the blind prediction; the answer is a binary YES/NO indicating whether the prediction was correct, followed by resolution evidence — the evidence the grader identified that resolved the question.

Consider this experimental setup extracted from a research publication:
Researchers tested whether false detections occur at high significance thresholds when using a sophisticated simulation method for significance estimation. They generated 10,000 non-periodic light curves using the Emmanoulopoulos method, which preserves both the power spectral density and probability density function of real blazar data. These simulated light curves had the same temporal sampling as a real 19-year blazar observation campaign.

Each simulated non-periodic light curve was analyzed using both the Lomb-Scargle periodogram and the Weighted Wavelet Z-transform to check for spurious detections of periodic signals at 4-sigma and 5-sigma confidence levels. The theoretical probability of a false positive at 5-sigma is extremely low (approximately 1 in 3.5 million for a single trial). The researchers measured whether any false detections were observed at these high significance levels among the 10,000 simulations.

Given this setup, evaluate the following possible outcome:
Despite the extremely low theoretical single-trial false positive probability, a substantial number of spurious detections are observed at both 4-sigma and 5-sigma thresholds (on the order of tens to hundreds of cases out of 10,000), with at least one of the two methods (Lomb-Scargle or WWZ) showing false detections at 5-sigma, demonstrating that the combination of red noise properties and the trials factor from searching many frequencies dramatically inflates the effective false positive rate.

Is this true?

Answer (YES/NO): NO